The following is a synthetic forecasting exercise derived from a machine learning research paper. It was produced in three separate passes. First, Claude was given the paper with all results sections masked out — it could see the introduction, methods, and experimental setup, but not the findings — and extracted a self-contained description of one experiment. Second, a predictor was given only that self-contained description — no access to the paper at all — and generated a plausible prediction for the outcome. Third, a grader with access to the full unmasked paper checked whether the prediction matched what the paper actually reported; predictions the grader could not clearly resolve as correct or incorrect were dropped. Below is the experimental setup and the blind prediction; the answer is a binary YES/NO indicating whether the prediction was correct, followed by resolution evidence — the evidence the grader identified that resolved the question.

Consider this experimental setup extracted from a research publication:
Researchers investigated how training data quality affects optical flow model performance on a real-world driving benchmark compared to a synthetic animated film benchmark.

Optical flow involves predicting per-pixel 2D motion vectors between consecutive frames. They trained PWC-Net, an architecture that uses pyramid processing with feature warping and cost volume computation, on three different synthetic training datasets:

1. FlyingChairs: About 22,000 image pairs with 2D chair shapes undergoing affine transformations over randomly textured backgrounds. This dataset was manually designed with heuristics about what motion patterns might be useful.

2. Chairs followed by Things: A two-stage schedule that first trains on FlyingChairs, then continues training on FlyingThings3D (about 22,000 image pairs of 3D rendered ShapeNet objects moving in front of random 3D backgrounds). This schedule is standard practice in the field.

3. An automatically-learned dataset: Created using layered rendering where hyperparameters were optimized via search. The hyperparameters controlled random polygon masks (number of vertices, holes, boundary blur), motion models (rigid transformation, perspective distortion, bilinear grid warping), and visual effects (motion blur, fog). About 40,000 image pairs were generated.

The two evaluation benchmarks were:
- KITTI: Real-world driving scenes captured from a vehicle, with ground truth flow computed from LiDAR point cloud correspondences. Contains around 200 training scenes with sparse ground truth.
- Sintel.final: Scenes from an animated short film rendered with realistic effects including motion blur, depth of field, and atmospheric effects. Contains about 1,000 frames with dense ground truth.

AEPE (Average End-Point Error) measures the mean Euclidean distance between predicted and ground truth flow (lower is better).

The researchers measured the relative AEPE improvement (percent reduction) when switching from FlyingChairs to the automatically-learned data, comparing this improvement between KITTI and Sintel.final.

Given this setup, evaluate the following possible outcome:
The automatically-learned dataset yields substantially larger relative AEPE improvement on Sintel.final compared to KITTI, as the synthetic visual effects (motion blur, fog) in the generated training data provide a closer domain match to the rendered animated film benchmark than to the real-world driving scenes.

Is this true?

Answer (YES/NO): NO